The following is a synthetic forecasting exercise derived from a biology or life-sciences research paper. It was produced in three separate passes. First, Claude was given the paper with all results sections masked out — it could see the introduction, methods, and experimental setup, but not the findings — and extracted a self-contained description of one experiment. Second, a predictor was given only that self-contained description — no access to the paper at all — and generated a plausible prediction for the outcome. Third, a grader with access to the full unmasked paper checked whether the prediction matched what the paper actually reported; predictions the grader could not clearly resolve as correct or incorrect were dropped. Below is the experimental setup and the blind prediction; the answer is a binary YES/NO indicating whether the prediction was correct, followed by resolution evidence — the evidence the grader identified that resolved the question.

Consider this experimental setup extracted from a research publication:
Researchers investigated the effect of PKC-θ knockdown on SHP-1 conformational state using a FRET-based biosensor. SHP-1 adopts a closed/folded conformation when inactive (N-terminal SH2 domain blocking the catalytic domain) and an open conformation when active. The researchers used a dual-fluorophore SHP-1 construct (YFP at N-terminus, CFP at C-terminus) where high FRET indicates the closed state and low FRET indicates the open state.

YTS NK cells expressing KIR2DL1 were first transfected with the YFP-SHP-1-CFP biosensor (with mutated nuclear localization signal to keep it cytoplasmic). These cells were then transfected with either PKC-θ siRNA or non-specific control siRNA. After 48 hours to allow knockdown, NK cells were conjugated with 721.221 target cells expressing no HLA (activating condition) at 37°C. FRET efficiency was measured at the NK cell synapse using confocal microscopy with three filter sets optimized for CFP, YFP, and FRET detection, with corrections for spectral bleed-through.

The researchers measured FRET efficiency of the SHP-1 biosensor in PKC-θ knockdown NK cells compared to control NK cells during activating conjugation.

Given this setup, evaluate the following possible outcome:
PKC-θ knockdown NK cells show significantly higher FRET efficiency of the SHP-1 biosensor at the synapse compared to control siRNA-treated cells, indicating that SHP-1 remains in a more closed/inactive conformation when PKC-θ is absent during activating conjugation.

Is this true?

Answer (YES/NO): NO